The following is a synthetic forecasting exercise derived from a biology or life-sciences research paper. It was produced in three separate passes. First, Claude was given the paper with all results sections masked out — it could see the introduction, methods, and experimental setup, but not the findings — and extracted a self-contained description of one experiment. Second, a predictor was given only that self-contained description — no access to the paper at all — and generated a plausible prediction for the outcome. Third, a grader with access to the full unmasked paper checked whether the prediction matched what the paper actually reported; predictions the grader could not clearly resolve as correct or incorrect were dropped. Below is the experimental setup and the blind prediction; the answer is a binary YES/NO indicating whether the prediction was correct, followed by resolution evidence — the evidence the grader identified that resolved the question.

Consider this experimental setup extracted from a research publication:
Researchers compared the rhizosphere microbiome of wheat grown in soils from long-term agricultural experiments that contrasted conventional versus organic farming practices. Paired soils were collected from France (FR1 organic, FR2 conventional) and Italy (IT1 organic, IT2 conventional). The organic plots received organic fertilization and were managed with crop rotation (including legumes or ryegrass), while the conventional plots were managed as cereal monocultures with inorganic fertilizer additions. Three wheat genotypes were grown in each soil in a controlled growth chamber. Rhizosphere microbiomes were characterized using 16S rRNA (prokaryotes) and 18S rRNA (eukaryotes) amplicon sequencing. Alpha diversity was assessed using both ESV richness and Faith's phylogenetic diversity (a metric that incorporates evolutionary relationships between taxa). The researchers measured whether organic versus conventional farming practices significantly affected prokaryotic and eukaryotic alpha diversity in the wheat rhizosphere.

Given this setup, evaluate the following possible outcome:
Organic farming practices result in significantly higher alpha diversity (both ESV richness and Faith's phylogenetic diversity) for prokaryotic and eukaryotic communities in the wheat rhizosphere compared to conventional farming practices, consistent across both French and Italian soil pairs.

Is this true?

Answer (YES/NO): NO